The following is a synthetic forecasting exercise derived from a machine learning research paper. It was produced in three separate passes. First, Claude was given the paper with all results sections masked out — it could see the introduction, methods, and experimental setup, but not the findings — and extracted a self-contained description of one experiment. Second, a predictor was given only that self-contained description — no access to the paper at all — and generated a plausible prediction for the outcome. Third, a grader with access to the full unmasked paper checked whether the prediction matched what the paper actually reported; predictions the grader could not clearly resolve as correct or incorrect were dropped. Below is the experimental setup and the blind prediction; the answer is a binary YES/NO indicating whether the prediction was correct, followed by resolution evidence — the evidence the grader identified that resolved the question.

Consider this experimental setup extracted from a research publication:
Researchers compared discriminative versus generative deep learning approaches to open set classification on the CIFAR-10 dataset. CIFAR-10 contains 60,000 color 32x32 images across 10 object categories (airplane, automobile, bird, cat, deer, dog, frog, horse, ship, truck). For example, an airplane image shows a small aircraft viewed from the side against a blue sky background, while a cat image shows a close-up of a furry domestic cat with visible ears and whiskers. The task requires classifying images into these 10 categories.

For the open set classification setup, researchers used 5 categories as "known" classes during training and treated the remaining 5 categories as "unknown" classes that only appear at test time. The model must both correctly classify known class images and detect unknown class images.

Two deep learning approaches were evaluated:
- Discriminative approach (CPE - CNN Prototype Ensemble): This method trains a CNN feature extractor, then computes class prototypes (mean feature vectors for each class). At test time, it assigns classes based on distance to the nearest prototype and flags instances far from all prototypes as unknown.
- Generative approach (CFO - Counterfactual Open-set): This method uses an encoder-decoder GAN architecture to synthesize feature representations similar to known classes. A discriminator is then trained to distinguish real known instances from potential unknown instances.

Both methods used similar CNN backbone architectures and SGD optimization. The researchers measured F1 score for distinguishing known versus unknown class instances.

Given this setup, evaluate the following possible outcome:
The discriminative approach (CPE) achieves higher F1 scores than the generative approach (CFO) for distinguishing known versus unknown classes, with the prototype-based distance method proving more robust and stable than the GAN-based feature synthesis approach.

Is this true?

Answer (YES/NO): NO